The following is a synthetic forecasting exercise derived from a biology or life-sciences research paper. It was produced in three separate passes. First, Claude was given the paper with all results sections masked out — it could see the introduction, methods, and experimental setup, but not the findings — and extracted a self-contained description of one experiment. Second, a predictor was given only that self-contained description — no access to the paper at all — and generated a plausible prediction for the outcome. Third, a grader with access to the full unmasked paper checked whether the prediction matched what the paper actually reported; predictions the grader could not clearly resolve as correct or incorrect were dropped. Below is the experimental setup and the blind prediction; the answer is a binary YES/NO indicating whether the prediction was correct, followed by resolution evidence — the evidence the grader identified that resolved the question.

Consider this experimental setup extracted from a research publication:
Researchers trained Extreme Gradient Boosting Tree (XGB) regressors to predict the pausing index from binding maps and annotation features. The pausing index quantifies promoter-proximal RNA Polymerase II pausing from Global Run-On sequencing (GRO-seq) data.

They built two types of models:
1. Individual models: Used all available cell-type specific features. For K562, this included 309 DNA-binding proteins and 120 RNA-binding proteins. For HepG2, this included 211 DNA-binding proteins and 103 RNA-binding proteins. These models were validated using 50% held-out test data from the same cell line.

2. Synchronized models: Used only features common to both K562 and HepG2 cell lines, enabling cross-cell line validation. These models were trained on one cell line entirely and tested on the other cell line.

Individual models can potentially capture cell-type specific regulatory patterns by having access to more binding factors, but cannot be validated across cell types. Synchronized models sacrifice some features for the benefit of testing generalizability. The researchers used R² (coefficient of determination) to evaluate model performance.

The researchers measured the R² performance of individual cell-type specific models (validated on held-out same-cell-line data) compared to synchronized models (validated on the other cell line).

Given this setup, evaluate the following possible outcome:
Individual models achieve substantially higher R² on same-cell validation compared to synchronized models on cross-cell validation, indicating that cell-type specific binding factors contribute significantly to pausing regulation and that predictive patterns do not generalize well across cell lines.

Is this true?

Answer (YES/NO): NO